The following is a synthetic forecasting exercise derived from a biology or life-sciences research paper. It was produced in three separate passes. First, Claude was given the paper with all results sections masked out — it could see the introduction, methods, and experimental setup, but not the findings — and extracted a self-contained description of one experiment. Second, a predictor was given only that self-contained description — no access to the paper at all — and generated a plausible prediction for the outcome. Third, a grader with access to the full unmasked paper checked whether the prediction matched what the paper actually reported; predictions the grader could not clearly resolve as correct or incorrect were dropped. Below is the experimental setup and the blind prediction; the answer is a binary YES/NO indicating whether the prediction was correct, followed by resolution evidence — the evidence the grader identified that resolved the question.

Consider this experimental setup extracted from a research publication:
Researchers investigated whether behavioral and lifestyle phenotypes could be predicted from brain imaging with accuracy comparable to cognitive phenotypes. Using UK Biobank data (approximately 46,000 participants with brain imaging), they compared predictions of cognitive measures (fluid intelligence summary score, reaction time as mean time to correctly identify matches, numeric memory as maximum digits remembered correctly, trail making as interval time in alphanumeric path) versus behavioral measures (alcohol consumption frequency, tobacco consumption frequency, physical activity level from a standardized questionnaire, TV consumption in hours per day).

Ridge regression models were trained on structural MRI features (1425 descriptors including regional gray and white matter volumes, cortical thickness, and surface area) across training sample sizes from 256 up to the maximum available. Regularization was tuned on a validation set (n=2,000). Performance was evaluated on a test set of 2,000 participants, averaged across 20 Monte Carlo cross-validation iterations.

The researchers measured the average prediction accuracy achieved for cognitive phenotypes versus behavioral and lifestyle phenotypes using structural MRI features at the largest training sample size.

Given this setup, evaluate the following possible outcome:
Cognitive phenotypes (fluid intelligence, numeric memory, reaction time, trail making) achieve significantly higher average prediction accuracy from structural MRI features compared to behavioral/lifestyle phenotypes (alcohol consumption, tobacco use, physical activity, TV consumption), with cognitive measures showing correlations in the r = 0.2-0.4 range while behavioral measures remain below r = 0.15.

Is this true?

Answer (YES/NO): NO